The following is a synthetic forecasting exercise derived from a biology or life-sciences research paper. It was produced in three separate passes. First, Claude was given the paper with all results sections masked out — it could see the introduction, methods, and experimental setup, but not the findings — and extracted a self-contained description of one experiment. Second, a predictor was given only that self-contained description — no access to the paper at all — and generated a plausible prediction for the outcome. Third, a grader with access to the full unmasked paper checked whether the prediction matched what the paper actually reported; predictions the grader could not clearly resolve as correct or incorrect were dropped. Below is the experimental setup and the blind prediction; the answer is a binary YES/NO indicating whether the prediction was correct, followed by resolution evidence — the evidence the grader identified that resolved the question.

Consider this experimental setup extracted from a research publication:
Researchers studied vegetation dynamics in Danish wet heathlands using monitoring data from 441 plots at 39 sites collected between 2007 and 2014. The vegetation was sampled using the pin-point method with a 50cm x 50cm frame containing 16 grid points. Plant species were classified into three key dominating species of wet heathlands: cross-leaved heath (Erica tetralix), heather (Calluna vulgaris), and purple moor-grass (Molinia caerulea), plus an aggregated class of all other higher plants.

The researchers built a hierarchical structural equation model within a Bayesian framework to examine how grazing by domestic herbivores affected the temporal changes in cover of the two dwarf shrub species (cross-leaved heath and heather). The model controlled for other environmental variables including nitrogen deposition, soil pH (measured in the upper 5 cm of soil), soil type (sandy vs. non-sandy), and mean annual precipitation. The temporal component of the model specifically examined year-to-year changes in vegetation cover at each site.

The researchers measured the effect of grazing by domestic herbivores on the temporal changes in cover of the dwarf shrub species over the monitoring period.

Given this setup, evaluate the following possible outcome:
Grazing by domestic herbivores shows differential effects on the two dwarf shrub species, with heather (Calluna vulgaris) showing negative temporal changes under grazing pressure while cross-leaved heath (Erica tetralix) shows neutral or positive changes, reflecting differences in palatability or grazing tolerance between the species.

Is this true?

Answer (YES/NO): NO